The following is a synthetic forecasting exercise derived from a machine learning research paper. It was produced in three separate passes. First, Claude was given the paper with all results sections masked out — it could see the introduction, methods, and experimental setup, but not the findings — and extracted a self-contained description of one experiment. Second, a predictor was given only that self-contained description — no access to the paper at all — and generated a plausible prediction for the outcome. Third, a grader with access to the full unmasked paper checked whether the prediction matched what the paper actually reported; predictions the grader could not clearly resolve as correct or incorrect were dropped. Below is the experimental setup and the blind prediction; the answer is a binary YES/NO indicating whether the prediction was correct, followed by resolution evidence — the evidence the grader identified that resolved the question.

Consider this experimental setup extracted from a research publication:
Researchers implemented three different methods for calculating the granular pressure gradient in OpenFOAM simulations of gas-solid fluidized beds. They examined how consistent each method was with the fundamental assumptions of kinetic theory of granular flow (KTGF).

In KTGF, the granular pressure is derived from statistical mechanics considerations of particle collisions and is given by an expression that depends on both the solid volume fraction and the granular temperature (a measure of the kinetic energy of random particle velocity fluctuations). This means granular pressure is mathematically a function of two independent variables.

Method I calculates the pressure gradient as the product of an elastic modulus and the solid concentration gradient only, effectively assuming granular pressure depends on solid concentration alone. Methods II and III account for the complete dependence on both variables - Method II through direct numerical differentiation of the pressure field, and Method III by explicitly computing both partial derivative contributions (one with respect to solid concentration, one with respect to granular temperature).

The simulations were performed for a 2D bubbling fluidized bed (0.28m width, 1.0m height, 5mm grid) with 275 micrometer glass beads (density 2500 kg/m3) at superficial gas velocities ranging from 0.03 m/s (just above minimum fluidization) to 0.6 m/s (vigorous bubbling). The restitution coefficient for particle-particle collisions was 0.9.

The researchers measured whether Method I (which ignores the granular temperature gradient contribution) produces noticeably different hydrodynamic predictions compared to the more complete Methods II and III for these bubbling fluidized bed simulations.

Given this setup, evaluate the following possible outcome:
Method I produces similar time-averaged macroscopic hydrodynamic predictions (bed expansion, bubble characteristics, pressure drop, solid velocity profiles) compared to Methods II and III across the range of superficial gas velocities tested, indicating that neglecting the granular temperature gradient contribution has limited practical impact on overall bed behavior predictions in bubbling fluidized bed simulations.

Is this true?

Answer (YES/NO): YES